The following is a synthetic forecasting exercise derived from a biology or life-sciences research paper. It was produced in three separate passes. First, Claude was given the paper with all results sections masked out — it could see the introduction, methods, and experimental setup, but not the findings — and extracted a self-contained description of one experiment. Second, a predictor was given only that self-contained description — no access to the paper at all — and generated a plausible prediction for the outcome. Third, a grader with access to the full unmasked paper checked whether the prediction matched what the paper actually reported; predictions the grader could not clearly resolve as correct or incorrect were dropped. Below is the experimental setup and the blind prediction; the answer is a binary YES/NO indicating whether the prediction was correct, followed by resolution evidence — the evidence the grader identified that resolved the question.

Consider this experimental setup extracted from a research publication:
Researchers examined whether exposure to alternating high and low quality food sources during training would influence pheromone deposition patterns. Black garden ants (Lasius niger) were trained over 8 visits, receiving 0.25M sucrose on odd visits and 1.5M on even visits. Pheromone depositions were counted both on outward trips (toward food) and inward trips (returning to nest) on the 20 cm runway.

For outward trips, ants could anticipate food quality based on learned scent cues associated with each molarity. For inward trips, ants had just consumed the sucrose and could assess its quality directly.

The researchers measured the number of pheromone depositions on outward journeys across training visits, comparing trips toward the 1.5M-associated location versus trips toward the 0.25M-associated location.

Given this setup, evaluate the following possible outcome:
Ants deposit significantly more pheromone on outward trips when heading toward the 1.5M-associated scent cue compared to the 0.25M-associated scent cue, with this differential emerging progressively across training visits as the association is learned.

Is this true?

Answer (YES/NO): YES